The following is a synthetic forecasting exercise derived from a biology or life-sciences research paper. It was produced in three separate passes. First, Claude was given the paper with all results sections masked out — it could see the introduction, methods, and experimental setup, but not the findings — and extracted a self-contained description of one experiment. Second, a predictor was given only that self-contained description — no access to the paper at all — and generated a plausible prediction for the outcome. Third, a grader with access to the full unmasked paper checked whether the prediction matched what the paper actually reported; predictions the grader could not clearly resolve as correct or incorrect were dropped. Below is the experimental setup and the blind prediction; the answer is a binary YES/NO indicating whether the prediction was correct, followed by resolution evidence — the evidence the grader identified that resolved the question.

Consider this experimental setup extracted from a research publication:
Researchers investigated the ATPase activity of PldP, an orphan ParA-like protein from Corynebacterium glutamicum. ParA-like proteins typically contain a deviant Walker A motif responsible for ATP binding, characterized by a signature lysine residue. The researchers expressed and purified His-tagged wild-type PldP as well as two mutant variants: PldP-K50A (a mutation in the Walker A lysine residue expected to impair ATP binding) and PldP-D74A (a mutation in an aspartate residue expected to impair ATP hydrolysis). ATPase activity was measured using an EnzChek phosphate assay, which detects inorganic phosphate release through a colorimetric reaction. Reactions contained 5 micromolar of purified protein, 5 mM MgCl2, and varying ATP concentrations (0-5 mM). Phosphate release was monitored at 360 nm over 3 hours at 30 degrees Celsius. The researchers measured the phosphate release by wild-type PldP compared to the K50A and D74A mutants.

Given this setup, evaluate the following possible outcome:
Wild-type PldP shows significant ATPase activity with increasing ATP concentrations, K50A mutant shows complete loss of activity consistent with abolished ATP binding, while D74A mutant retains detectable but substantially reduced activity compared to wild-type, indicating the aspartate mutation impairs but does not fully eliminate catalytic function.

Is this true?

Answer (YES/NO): NO